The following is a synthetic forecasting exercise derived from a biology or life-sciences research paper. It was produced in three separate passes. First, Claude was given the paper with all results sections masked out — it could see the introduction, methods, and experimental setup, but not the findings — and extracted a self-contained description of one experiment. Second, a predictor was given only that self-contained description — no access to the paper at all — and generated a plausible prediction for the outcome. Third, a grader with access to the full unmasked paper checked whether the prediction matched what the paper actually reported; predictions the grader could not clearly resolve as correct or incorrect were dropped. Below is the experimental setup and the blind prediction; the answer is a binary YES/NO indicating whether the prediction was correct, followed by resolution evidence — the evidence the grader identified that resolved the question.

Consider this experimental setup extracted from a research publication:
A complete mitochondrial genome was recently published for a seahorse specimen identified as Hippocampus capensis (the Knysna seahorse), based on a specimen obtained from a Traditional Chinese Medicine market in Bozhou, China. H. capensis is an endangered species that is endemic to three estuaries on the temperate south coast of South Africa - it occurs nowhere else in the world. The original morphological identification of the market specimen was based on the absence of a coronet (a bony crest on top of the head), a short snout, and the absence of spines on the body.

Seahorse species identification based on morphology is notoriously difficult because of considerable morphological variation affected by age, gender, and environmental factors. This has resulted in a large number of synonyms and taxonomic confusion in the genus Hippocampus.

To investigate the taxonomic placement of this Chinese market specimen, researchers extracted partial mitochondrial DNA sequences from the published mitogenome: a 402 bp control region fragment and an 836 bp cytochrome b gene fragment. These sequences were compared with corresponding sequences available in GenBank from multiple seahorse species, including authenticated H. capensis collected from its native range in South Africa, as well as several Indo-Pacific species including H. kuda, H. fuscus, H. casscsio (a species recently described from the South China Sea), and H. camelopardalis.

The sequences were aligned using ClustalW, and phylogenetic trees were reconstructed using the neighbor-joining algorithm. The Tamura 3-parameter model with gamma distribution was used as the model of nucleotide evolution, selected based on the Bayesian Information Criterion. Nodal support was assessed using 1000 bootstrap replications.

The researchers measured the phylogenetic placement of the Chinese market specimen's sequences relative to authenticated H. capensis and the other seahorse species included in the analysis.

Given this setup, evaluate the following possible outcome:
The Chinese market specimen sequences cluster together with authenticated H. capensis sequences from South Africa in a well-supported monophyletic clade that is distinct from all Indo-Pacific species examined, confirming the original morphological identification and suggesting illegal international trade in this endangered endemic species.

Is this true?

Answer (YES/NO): NO